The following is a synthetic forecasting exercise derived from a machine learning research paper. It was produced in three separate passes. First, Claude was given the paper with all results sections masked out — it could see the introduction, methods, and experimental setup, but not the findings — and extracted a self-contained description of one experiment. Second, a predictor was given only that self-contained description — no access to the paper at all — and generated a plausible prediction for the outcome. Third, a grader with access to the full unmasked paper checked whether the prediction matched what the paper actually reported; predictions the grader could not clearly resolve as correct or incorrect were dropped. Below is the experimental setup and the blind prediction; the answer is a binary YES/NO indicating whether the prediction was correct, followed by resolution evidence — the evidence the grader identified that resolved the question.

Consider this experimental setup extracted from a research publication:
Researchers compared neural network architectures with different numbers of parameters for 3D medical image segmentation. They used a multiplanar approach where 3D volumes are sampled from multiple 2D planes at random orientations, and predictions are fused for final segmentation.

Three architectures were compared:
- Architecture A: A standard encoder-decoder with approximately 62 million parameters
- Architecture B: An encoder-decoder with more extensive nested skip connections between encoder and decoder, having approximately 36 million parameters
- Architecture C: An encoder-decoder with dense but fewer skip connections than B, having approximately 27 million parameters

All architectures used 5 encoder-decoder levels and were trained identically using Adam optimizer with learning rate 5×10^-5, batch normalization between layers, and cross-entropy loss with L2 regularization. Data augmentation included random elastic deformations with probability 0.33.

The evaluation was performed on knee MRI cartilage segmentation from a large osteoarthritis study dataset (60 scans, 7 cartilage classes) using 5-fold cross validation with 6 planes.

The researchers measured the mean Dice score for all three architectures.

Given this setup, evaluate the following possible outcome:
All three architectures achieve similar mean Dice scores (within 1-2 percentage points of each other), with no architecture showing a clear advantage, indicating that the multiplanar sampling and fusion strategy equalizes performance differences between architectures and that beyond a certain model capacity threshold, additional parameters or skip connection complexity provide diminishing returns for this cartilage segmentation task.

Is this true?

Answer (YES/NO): YES